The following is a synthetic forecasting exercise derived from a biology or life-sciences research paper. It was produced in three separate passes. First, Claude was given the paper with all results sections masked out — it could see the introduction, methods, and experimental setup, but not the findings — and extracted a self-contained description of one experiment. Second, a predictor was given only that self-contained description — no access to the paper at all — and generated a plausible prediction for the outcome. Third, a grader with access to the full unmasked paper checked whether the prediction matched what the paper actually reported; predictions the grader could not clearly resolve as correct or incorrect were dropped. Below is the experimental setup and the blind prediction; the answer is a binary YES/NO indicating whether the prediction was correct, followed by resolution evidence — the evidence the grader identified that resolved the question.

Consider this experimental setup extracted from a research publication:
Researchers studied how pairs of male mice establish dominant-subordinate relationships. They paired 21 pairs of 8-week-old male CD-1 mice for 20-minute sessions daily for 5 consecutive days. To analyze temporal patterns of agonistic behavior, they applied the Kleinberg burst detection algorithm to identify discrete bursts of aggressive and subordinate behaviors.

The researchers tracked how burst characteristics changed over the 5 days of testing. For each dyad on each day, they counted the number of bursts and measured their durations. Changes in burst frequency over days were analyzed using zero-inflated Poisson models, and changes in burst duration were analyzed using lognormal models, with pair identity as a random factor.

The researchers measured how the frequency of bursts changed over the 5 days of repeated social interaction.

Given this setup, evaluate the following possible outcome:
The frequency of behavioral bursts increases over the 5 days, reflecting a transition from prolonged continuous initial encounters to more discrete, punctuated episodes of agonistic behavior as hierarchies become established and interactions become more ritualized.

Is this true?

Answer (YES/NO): NO